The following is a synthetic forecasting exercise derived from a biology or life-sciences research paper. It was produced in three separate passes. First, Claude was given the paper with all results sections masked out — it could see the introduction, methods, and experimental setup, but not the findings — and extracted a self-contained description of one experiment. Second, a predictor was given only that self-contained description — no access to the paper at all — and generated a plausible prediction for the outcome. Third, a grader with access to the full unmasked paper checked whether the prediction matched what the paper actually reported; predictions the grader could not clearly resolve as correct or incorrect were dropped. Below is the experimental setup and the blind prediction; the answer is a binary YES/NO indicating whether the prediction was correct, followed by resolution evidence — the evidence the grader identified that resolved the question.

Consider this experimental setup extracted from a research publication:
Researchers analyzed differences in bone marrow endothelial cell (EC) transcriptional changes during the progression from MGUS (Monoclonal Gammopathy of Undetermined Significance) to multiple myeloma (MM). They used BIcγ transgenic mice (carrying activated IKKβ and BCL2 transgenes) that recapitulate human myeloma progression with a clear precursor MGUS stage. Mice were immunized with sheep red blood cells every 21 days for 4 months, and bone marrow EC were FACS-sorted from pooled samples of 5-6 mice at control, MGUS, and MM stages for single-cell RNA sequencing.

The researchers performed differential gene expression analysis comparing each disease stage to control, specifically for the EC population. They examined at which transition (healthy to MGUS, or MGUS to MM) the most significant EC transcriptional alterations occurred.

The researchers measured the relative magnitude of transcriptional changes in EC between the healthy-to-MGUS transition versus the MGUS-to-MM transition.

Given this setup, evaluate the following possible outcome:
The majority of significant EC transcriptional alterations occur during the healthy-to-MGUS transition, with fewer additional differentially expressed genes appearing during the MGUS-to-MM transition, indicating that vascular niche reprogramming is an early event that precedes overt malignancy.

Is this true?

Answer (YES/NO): NO